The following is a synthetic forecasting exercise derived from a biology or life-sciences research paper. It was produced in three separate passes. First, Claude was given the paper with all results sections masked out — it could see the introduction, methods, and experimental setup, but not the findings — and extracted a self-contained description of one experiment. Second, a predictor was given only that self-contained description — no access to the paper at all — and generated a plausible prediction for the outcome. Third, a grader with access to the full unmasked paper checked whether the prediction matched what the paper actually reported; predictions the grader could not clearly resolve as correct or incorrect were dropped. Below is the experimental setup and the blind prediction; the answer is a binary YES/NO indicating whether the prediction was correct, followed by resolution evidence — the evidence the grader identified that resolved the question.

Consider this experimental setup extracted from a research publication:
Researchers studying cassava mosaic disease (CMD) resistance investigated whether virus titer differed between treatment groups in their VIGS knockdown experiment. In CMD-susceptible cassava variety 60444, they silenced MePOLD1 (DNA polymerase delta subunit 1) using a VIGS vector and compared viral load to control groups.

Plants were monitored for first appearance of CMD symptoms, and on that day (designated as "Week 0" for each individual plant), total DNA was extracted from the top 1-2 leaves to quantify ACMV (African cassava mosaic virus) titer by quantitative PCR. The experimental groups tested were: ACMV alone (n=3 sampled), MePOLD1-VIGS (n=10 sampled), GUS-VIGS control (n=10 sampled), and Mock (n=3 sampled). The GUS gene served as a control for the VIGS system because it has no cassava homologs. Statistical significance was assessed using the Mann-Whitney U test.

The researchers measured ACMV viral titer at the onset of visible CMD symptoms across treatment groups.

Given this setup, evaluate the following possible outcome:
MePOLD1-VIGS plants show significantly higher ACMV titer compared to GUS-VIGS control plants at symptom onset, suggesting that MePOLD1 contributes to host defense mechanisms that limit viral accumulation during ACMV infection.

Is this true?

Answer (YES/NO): NO